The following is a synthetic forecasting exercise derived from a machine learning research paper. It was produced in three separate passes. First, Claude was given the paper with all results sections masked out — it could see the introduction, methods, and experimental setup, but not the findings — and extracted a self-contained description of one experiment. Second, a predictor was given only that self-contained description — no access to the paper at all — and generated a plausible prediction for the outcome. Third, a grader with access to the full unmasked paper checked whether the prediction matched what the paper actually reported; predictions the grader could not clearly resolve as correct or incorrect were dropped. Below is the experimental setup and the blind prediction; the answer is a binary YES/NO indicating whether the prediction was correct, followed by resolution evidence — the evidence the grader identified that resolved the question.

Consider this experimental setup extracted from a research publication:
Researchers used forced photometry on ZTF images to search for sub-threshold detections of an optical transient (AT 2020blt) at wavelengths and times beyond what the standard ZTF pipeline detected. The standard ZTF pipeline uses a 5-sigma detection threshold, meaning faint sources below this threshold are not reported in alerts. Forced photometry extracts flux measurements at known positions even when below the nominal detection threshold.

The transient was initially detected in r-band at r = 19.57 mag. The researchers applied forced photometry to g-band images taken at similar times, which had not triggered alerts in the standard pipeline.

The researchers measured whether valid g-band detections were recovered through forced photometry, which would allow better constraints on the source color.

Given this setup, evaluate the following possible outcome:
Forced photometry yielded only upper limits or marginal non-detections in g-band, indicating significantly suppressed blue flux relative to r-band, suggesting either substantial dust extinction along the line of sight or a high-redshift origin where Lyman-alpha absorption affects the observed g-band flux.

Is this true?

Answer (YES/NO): NO